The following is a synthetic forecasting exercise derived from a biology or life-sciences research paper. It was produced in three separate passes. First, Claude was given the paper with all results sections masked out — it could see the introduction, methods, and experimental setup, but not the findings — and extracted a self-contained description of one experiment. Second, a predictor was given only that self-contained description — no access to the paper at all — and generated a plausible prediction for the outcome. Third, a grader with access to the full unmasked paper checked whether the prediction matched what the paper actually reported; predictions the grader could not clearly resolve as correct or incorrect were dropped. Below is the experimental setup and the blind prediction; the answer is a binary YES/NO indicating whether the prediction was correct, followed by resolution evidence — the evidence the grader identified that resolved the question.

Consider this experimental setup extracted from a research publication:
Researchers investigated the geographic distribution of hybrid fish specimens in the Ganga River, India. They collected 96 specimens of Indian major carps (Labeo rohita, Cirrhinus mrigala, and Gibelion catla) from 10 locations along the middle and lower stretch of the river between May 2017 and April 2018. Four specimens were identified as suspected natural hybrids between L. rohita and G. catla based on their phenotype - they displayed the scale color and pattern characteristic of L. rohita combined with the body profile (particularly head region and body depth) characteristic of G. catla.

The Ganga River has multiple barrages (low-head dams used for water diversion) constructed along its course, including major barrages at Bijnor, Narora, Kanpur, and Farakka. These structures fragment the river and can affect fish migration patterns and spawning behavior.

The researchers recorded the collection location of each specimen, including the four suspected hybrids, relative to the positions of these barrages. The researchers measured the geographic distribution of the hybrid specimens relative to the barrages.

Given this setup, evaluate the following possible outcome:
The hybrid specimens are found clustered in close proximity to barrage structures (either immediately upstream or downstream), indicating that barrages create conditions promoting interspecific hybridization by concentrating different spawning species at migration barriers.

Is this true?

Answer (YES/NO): YES